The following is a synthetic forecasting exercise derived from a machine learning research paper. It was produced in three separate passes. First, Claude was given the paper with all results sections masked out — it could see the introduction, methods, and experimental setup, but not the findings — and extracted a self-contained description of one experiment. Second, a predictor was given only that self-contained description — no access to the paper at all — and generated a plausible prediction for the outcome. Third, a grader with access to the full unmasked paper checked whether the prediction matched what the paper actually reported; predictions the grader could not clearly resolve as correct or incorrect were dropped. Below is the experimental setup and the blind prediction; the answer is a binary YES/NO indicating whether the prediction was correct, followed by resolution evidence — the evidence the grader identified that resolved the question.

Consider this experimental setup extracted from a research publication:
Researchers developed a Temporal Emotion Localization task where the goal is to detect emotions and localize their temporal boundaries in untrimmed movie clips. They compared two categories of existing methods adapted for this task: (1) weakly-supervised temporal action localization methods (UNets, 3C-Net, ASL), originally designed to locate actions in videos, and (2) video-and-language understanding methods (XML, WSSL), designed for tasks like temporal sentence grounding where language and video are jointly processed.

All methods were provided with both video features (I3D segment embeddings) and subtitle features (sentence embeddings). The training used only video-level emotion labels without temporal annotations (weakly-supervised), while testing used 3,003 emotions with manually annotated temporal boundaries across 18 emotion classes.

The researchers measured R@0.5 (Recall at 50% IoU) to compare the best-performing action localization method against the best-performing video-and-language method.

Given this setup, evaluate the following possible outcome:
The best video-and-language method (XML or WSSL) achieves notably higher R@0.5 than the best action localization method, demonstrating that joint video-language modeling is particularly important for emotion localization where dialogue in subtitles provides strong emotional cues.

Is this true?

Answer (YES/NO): YES